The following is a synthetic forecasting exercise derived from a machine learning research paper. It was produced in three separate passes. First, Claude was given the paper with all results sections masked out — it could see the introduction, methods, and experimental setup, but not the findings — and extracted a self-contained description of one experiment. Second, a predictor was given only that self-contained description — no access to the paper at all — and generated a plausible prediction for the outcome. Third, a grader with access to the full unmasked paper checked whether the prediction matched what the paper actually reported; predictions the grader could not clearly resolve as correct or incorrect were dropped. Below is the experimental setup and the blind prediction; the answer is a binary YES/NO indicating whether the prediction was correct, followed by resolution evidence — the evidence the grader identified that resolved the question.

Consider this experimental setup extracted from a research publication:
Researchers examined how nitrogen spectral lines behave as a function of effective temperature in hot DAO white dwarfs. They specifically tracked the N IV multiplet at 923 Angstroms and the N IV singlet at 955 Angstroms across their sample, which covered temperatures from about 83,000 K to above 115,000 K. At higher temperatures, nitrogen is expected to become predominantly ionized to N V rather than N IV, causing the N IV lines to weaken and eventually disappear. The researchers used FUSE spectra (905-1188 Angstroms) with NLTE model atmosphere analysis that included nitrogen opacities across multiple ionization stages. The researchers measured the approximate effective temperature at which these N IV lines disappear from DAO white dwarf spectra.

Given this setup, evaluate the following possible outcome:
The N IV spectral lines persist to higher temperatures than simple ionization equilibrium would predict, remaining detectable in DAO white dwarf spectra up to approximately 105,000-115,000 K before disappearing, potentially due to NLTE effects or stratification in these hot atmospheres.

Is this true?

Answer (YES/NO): NO